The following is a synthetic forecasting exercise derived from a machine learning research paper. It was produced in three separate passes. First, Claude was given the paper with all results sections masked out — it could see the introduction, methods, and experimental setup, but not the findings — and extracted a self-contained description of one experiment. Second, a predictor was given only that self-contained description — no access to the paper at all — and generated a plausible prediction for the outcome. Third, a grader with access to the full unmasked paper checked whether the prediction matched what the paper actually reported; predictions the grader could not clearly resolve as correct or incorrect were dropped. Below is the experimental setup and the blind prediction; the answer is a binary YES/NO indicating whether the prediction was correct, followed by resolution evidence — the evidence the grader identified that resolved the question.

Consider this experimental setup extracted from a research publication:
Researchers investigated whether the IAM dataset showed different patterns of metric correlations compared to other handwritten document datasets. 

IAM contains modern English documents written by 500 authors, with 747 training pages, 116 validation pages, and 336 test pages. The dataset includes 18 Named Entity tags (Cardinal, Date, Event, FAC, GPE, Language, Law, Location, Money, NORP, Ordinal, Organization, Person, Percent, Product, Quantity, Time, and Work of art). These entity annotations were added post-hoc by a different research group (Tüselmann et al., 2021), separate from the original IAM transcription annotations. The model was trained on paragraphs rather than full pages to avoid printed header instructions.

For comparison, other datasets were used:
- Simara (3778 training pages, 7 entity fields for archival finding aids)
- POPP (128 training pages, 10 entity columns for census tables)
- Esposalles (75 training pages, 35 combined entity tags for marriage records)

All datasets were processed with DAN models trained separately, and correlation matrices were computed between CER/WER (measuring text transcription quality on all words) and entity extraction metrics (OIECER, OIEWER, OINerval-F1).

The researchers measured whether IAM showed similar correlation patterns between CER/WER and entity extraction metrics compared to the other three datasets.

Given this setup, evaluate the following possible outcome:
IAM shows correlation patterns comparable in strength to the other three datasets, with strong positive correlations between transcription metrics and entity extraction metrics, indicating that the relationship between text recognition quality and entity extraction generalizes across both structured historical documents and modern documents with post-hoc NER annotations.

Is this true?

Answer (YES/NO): NO